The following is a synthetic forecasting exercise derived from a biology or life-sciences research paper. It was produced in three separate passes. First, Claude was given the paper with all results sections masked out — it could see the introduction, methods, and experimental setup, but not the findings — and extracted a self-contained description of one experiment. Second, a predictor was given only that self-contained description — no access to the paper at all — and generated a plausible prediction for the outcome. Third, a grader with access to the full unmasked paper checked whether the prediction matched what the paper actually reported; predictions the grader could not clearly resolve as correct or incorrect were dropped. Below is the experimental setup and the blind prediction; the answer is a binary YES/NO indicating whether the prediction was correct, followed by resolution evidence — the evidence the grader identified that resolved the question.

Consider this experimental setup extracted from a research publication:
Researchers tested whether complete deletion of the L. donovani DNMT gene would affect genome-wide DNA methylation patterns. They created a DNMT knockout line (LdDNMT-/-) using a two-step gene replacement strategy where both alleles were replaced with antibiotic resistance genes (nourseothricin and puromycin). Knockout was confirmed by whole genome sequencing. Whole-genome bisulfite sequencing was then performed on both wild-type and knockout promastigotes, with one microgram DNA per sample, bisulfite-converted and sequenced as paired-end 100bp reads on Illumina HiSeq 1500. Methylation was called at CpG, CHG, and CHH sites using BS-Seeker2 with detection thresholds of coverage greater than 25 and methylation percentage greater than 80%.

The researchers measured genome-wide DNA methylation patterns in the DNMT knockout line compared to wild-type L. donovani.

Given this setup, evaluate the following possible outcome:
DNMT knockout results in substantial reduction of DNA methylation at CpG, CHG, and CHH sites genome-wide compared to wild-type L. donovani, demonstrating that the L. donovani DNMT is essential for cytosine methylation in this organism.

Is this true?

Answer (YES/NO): NO